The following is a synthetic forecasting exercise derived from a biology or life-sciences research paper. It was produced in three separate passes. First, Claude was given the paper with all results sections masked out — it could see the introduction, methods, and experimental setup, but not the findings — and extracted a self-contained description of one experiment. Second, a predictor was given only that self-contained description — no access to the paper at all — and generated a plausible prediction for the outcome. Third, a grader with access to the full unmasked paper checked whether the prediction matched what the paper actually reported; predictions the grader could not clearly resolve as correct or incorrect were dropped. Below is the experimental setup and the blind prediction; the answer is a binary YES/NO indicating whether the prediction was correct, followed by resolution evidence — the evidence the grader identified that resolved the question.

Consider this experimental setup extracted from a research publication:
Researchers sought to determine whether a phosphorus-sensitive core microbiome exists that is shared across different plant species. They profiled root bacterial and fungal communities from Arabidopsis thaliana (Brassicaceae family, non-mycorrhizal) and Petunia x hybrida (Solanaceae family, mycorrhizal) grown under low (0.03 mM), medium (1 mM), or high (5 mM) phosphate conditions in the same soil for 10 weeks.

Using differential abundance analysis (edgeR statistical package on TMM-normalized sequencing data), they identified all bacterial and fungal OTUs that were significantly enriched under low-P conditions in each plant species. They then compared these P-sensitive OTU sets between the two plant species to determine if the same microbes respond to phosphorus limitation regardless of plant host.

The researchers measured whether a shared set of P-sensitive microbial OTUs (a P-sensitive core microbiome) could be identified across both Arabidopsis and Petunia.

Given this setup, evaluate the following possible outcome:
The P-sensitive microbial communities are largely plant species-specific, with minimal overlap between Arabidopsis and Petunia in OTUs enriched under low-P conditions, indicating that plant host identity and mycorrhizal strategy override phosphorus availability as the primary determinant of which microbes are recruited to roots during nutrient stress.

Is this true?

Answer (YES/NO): YES